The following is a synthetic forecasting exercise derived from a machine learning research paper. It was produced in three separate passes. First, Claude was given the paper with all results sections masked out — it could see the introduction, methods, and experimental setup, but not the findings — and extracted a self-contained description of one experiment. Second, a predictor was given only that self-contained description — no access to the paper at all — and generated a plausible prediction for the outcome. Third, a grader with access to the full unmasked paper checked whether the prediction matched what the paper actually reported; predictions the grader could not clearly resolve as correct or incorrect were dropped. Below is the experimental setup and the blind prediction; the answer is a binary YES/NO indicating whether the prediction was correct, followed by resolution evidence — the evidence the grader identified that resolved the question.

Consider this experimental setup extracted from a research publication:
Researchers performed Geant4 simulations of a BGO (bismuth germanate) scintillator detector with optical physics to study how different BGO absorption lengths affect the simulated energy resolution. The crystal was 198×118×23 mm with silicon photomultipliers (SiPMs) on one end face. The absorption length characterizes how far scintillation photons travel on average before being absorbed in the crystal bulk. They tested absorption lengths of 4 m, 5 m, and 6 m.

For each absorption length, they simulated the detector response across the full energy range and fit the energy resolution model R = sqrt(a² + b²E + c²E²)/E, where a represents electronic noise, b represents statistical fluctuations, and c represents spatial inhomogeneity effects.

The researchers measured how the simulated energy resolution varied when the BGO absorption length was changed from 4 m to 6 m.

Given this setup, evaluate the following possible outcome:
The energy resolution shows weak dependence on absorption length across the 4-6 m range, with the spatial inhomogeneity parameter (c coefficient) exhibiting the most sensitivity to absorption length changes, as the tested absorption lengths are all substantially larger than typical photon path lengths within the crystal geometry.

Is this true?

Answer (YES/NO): NO